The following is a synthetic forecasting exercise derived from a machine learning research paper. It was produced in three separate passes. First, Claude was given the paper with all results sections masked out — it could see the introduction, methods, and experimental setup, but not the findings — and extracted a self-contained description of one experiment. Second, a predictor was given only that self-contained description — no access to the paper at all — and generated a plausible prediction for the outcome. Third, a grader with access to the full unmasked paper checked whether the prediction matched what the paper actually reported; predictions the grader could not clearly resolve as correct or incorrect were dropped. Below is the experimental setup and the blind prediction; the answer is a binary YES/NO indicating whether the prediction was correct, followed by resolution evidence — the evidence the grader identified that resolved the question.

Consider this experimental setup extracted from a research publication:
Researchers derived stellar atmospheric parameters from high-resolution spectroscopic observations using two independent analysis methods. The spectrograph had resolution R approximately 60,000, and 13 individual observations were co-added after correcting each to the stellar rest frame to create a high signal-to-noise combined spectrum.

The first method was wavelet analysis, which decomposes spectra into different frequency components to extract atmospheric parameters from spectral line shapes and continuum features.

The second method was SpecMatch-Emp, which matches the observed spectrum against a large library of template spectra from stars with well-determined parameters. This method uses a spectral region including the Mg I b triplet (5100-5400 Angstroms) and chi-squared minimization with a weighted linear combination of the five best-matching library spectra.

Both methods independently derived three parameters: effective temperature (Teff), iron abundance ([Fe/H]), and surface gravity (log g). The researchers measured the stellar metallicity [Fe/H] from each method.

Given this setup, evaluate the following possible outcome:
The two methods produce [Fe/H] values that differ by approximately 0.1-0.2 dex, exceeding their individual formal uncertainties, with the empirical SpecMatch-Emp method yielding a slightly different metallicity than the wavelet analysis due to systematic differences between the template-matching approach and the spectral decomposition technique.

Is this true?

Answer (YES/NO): NO